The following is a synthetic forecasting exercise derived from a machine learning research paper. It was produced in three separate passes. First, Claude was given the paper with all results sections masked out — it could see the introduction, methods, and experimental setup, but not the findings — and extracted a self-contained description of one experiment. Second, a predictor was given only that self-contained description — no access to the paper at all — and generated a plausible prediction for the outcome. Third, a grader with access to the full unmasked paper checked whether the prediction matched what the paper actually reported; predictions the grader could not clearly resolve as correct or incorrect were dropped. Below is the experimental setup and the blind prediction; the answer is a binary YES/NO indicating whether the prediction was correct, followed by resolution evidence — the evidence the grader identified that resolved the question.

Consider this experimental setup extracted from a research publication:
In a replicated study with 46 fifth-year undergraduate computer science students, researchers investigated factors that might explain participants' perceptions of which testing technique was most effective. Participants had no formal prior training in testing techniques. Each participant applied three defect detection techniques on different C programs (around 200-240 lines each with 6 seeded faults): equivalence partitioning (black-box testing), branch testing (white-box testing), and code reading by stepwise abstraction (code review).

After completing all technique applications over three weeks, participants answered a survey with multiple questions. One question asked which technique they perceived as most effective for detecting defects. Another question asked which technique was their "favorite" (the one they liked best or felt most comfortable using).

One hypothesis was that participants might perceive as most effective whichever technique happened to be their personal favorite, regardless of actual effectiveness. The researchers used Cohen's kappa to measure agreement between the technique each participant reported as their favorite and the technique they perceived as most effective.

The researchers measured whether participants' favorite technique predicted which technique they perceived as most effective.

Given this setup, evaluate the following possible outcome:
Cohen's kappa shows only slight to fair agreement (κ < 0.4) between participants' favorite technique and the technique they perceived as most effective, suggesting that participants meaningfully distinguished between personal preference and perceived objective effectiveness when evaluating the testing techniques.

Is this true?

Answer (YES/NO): YES